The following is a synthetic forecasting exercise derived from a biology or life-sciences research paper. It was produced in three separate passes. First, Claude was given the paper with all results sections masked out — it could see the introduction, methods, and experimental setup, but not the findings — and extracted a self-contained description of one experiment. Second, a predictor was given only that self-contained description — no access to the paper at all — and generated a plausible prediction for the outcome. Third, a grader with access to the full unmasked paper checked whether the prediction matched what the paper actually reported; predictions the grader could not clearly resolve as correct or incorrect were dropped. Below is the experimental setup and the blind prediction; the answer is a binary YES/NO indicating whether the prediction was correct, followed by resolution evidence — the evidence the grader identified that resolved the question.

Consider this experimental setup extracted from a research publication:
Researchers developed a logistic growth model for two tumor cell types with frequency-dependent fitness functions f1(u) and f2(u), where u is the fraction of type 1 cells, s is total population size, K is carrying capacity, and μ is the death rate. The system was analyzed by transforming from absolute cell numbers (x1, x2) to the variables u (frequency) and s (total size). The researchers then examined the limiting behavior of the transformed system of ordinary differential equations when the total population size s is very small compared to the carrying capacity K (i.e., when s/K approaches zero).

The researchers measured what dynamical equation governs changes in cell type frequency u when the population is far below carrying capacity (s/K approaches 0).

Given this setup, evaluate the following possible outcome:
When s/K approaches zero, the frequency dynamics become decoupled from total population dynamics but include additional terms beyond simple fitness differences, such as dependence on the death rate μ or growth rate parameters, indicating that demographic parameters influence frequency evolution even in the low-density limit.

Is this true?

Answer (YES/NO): NO